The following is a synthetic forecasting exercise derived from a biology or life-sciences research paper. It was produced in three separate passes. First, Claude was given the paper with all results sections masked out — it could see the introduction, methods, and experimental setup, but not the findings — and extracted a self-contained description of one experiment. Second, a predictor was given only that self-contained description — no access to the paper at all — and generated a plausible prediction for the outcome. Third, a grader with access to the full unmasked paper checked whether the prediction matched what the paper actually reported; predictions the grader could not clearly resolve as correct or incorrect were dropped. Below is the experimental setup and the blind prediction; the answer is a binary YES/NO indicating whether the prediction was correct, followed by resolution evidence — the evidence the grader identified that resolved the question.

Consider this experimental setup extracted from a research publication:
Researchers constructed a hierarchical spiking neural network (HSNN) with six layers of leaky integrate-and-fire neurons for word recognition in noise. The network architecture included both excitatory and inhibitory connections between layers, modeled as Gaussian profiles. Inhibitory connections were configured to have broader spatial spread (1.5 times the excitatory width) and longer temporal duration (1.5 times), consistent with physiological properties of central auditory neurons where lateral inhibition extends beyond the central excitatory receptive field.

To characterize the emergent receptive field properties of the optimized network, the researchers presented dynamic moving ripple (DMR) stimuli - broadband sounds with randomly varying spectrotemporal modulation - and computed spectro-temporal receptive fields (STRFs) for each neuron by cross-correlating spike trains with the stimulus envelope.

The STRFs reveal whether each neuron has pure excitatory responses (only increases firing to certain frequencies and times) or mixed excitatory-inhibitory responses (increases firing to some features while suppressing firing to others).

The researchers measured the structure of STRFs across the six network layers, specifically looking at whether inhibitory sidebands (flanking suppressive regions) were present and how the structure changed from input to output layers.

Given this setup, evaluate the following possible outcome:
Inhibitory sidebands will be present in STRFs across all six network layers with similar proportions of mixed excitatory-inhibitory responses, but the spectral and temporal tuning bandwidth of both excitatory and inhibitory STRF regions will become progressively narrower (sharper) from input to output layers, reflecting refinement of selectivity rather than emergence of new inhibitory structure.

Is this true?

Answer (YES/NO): NO